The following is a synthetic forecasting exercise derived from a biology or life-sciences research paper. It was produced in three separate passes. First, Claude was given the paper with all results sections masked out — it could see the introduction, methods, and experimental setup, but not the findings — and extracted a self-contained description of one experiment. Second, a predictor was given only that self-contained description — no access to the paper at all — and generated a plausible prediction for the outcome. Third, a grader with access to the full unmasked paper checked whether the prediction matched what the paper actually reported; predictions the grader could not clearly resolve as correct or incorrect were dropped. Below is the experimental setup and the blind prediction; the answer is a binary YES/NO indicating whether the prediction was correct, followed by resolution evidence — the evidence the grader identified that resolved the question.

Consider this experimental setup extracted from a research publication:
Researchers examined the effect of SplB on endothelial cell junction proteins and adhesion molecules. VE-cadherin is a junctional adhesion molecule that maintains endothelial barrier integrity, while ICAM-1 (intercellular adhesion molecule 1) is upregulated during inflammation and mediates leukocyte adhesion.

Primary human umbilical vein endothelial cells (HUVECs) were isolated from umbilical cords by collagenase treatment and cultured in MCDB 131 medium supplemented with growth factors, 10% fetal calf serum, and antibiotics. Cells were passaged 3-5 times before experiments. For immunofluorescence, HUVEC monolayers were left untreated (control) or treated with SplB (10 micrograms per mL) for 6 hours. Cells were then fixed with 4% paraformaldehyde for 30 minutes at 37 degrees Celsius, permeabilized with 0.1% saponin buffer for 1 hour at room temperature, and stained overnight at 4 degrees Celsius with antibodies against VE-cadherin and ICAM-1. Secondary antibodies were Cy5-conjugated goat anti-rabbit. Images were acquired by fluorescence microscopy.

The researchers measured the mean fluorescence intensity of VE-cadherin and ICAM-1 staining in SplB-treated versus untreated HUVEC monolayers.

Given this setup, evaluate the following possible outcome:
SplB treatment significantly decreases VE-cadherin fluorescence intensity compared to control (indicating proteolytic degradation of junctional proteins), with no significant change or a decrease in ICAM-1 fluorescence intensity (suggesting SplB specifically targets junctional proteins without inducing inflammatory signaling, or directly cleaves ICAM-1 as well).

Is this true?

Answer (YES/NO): NO